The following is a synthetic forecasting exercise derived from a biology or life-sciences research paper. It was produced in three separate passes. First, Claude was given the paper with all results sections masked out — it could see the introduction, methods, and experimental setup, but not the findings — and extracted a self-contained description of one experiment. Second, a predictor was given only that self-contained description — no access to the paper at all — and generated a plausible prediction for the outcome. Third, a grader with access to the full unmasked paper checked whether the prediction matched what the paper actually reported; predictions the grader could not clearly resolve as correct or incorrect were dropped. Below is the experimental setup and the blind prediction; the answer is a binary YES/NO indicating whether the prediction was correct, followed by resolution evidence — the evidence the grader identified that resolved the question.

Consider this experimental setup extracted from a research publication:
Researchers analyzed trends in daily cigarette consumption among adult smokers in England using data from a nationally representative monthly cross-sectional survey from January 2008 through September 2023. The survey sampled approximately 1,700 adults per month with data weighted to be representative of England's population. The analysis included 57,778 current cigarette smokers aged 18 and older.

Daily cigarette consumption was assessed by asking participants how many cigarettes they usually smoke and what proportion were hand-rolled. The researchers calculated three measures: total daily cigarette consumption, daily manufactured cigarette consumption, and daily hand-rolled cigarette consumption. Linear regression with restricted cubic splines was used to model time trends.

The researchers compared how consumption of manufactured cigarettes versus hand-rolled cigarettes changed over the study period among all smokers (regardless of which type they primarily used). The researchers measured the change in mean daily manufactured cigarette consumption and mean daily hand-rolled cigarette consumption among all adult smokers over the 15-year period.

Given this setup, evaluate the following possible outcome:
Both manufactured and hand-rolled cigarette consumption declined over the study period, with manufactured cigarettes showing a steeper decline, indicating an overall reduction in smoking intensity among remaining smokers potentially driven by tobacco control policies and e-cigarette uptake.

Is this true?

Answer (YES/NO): NO